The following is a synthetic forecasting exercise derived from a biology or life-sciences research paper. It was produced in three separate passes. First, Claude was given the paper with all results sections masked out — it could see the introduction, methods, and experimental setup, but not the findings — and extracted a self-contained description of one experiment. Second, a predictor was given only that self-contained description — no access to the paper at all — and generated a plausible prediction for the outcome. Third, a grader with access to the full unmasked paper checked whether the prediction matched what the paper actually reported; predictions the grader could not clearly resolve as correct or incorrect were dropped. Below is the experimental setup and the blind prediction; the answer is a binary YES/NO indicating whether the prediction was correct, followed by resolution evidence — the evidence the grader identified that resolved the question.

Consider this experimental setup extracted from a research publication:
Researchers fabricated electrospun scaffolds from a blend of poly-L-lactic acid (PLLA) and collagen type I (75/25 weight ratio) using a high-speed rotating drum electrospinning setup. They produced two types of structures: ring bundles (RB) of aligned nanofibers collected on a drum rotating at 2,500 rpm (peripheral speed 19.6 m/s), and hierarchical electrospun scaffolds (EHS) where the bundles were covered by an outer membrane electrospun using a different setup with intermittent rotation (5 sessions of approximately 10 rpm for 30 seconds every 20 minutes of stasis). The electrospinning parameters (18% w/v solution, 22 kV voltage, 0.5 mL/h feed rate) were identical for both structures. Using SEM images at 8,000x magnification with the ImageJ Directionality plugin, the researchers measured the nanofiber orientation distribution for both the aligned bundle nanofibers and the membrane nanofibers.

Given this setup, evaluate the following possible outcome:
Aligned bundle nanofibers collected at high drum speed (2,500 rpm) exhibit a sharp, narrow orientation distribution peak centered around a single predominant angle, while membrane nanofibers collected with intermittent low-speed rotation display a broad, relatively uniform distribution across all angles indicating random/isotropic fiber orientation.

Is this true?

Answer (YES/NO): NO